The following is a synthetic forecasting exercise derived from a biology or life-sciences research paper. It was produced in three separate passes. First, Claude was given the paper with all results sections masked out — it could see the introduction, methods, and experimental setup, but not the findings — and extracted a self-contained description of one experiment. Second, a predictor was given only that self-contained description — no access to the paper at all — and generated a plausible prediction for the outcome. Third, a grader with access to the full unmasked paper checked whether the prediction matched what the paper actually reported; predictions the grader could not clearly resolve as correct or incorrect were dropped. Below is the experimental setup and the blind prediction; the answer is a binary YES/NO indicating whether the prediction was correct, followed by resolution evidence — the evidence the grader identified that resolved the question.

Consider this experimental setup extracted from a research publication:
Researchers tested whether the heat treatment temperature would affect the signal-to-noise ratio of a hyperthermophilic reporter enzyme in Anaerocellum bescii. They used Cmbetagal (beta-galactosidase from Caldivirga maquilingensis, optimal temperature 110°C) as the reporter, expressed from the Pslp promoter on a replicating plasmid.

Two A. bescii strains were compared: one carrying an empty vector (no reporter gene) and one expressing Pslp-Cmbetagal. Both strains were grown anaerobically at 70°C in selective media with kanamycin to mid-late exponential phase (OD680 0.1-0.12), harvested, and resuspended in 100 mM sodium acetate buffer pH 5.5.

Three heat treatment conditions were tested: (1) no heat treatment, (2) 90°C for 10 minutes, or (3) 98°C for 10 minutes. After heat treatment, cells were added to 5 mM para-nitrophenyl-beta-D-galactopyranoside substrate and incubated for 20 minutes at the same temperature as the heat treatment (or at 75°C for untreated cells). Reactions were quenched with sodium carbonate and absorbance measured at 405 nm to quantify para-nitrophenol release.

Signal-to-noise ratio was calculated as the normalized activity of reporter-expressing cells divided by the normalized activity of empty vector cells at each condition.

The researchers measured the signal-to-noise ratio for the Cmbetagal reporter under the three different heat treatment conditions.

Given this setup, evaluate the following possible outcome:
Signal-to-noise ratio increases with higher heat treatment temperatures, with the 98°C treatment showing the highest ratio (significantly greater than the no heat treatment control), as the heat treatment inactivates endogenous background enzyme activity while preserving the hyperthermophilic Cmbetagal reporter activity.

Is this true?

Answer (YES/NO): NO